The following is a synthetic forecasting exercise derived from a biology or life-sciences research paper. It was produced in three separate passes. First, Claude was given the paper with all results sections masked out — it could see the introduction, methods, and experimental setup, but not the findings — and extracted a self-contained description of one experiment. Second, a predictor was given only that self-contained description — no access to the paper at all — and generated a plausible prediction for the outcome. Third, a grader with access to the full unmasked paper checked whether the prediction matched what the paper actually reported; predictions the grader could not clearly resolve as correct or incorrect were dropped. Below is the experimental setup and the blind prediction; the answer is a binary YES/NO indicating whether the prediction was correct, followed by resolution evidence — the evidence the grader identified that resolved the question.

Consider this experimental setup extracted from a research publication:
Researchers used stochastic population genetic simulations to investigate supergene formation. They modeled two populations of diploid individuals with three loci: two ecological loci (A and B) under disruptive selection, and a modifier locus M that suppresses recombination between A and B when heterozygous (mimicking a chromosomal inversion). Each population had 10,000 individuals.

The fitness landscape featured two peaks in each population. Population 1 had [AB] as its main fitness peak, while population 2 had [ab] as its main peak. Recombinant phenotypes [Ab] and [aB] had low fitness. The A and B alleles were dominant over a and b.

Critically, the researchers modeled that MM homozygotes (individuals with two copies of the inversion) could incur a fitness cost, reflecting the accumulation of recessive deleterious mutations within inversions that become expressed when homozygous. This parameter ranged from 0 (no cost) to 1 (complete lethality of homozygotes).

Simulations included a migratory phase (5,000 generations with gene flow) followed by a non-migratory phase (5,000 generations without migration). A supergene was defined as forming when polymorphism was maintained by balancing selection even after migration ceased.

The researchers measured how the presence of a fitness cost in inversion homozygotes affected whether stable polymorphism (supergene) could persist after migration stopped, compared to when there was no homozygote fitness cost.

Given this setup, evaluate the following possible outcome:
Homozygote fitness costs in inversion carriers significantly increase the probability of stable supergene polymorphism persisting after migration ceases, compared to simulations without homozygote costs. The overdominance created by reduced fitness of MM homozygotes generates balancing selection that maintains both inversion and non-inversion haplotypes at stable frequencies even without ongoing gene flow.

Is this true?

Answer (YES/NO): YES